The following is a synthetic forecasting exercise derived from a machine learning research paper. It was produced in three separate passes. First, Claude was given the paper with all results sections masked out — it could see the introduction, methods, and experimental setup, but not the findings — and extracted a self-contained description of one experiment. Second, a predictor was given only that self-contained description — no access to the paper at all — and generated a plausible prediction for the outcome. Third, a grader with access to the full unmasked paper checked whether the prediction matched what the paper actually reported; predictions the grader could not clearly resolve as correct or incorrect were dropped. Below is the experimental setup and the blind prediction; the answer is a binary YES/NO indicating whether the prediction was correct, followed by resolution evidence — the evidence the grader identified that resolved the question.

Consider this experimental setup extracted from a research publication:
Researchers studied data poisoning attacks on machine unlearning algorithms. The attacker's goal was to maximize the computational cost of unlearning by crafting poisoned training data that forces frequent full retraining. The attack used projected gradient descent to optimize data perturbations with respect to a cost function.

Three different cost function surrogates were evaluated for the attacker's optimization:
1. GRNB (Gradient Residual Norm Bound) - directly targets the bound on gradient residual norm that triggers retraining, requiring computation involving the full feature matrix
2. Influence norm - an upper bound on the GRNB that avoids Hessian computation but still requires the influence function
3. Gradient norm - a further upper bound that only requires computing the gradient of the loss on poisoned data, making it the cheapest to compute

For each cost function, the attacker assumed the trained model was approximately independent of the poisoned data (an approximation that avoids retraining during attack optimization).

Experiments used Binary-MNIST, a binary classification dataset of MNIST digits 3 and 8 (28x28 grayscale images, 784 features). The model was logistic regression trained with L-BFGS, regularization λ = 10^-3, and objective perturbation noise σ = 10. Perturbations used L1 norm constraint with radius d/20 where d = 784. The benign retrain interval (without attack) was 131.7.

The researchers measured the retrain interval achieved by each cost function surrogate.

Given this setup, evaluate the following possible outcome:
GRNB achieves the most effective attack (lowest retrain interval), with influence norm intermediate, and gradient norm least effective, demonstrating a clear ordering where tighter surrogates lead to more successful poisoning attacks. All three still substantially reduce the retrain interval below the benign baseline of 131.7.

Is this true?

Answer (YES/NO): YES